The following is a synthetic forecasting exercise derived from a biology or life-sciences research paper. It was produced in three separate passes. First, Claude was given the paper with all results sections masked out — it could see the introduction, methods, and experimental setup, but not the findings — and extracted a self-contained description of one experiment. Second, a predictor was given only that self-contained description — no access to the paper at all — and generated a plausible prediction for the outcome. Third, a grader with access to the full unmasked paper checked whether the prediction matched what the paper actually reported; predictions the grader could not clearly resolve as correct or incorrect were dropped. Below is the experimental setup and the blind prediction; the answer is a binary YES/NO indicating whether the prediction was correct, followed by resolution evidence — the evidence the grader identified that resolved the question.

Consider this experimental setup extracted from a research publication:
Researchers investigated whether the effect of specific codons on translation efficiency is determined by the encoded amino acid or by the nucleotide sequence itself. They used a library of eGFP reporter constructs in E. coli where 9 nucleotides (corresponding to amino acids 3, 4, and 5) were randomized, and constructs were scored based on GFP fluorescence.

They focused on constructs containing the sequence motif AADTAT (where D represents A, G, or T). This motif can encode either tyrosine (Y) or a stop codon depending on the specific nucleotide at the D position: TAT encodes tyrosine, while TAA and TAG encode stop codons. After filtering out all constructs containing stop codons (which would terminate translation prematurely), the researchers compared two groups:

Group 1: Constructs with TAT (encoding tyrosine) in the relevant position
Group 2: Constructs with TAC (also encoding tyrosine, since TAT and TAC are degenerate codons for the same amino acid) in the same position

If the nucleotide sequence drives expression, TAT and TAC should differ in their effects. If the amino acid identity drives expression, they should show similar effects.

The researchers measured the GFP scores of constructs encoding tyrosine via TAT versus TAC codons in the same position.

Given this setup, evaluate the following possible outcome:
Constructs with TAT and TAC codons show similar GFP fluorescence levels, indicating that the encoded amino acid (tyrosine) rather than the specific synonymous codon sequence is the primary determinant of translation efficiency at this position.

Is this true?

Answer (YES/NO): YES